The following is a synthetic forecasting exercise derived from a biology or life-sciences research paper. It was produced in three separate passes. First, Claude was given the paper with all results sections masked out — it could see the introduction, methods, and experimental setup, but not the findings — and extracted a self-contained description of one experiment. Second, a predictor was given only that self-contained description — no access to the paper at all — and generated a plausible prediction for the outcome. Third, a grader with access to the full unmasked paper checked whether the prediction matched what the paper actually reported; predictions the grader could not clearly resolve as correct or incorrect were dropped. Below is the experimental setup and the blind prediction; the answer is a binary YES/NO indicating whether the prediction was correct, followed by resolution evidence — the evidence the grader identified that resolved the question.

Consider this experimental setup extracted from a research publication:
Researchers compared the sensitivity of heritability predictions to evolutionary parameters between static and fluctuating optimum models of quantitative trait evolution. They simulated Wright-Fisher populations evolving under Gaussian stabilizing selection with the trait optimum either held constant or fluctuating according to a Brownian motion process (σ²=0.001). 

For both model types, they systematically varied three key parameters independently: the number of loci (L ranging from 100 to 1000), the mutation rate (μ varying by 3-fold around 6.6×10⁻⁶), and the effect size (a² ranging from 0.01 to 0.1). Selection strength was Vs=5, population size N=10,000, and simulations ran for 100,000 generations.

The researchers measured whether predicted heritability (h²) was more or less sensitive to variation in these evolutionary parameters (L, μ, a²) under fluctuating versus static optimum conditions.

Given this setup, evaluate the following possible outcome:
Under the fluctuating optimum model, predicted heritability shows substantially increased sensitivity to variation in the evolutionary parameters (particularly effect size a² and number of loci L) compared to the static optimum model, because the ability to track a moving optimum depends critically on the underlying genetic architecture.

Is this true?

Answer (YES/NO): NO